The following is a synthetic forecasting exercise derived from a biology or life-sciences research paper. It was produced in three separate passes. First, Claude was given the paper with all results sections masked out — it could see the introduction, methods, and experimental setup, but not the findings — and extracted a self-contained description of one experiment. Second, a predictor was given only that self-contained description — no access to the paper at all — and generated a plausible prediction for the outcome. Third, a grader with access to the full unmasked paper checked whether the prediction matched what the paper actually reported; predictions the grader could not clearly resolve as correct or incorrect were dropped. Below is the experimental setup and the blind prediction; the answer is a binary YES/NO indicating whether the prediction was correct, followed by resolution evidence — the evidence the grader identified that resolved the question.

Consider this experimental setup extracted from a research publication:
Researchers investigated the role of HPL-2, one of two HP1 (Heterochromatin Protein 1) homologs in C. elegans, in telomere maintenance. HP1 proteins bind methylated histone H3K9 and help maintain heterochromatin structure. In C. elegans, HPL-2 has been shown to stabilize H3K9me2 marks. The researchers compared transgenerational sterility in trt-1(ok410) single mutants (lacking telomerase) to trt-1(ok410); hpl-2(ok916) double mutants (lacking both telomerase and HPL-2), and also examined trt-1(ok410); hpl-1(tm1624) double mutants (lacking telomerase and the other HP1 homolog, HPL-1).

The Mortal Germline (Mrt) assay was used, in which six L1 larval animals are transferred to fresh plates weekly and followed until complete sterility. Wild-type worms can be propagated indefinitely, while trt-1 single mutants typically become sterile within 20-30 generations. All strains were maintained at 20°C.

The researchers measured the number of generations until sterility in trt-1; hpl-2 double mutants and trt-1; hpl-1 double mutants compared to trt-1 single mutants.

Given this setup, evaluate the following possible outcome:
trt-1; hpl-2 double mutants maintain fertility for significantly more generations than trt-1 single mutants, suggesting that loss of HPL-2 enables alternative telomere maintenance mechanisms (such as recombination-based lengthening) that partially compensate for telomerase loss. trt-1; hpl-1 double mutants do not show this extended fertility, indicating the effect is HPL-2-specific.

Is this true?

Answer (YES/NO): NO